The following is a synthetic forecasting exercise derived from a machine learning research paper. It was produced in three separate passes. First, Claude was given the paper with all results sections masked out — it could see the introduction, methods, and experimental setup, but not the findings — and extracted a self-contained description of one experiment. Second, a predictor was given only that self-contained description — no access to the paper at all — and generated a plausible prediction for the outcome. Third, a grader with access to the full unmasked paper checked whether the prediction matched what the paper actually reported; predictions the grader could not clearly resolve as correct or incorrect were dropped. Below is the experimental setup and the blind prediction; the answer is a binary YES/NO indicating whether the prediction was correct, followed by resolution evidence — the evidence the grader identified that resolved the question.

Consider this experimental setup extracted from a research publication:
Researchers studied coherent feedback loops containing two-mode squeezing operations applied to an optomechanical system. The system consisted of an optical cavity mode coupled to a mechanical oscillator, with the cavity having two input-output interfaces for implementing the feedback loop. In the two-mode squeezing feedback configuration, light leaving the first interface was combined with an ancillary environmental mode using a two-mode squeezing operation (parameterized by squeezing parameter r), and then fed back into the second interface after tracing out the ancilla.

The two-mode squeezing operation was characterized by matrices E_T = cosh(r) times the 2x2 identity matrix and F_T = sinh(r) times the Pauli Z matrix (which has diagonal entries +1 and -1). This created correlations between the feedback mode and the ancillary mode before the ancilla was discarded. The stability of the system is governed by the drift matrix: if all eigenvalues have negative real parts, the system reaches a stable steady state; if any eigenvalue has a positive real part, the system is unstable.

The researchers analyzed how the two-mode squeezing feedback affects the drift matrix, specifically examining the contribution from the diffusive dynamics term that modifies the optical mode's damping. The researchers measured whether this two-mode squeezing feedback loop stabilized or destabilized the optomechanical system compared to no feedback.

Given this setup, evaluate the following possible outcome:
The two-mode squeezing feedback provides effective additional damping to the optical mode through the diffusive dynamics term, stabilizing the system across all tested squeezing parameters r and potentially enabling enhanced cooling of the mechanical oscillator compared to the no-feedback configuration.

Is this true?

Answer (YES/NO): NO